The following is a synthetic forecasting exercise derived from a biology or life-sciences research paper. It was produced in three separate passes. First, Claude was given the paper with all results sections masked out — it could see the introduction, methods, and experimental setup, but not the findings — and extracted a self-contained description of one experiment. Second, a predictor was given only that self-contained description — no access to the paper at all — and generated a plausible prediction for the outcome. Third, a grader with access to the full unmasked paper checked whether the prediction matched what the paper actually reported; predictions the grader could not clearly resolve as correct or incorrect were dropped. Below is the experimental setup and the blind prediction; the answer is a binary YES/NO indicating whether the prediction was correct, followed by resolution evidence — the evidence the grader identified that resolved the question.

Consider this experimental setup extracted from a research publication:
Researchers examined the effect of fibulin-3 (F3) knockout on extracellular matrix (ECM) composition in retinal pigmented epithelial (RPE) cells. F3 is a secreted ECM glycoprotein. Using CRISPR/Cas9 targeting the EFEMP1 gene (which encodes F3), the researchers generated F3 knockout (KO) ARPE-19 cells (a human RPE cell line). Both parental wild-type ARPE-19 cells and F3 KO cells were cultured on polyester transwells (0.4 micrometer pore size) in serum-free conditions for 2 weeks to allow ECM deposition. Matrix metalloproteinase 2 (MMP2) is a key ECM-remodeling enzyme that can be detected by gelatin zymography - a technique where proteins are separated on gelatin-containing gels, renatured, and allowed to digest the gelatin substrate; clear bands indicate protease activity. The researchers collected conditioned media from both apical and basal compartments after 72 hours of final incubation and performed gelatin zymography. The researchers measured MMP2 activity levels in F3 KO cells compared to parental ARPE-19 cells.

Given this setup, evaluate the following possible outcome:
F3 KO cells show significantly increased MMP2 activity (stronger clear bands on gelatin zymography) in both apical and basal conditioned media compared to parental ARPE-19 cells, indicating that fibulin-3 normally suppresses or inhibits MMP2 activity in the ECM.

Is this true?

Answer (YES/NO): NO